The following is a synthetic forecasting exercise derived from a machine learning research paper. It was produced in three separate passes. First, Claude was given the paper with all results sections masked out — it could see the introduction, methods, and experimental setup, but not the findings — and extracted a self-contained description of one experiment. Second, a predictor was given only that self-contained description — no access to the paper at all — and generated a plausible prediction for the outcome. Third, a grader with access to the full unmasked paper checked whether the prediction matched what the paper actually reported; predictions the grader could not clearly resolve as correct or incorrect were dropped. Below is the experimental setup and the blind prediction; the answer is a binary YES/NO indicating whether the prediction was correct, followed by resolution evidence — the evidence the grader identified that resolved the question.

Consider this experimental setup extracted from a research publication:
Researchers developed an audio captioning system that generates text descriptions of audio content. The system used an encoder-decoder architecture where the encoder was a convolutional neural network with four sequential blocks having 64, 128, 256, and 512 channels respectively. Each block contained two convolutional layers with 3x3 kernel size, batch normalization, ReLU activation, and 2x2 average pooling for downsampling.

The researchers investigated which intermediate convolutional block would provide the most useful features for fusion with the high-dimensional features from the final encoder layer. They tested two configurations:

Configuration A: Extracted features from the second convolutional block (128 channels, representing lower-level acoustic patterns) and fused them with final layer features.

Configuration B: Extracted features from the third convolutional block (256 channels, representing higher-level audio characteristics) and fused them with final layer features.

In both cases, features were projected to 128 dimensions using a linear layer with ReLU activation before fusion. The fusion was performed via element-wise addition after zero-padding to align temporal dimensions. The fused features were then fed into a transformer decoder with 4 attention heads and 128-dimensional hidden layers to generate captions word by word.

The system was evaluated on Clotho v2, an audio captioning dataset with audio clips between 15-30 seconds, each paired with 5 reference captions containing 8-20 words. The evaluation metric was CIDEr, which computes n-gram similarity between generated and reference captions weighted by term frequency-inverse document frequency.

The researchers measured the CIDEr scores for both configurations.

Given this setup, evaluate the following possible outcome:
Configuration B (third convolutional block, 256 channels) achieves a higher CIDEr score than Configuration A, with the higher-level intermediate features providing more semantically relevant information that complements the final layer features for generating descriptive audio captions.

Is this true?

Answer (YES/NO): YES